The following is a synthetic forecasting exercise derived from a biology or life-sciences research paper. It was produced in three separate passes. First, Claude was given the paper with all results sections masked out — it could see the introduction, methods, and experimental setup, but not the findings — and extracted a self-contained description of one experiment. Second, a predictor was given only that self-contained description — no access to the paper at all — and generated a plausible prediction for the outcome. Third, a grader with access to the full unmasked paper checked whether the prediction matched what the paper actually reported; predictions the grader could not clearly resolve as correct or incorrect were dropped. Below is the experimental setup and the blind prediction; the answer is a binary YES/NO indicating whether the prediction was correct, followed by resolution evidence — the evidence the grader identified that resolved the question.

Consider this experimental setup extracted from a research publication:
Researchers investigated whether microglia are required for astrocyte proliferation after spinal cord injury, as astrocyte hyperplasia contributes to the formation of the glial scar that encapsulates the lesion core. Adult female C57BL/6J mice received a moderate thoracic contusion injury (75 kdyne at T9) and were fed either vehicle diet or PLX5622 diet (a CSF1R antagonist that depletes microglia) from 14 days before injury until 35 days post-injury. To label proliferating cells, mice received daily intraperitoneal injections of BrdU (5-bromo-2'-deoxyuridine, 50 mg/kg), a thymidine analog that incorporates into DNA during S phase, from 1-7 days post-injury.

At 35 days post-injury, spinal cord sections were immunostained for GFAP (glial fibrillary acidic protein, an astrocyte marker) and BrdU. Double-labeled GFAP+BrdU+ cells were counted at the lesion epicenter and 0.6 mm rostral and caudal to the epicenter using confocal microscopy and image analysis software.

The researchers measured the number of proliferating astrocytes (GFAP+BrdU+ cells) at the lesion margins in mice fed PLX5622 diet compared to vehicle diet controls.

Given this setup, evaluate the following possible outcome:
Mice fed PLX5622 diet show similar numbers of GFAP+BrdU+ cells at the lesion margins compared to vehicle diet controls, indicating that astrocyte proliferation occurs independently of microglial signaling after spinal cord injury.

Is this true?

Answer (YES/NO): NO